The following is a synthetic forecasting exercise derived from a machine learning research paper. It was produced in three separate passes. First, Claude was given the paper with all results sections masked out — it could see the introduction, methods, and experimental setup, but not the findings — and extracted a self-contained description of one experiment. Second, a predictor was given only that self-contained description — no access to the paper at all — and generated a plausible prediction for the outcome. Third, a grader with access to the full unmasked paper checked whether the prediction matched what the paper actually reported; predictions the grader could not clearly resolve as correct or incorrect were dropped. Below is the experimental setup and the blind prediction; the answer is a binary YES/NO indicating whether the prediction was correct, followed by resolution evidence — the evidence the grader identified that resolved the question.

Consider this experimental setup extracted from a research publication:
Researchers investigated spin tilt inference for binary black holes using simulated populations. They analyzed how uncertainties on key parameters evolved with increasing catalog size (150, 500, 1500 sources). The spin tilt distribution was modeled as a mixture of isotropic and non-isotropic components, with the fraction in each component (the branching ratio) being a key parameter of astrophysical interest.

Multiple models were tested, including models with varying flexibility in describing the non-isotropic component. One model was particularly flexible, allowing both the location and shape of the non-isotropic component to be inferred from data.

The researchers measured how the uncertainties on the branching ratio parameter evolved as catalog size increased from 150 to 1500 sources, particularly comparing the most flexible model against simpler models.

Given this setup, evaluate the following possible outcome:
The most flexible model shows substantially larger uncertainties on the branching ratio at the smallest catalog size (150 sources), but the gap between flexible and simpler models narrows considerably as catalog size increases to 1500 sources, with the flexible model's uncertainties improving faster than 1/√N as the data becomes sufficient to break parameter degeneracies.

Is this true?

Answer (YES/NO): NO